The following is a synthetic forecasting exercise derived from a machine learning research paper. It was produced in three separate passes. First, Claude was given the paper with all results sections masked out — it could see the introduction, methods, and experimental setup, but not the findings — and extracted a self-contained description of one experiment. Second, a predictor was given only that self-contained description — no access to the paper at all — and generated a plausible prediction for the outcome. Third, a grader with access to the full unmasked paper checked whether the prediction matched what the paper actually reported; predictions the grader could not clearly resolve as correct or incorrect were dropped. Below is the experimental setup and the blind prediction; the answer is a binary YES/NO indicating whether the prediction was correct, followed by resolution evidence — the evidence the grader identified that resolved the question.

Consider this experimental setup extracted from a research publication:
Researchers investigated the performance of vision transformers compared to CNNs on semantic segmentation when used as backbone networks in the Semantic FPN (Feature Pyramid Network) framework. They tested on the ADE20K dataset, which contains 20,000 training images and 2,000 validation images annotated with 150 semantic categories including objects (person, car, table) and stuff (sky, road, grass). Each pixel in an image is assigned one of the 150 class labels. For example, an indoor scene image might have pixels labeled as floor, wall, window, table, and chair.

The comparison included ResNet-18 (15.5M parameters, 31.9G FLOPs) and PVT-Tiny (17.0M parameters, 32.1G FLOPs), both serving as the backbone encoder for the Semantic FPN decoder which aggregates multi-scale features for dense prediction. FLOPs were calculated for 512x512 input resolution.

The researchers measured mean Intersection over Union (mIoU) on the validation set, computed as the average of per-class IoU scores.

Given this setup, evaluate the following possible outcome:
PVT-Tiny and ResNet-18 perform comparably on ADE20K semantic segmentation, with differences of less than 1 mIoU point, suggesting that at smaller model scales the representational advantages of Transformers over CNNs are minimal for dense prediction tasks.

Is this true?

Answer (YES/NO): NO